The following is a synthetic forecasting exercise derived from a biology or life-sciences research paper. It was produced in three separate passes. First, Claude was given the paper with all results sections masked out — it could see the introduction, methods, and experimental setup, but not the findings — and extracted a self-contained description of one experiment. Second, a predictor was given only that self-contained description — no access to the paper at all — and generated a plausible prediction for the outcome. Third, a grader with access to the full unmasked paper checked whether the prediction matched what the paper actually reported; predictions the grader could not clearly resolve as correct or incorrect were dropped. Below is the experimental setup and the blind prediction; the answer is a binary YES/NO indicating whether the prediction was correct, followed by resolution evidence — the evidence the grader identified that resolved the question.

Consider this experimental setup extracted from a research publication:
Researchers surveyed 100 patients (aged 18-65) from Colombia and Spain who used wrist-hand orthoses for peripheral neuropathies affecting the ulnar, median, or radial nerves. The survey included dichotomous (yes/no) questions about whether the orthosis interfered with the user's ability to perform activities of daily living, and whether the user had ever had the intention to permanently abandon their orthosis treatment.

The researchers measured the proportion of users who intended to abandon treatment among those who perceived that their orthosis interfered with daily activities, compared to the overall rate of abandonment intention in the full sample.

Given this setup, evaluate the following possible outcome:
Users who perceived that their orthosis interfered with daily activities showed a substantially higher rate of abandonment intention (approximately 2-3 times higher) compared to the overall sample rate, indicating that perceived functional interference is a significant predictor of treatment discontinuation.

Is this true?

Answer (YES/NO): NO